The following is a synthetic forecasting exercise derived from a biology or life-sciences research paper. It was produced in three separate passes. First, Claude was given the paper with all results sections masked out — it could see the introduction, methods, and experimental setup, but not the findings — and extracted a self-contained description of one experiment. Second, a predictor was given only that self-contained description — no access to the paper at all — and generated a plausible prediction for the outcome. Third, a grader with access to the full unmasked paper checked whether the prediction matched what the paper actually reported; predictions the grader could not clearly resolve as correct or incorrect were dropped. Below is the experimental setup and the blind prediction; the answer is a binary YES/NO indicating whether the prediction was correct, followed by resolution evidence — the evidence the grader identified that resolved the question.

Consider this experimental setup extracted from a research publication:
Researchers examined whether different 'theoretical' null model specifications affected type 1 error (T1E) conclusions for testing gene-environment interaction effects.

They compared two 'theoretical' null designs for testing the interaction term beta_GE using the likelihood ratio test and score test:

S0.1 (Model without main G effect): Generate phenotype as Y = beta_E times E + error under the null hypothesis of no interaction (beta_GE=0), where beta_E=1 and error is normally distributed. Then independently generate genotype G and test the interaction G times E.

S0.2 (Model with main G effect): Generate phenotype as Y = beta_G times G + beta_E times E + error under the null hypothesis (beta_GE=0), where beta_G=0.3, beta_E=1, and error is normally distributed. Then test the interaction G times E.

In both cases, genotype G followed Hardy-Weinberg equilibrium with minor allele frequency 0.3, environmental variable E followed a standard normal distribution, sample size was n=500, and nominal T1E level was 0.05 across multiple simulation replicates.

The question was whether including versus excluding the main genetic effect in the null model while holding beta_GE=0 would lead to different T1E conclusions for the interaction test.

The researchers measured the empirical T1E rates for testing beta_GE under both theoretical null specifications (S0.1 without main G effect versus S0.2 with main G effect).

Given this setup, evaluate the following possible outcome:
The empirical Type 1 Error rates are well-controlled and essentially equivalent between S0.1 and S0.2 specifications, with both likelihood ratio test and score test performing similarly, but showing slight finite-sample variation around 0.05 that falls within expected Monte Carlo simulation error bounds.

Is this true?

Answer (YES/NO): YES